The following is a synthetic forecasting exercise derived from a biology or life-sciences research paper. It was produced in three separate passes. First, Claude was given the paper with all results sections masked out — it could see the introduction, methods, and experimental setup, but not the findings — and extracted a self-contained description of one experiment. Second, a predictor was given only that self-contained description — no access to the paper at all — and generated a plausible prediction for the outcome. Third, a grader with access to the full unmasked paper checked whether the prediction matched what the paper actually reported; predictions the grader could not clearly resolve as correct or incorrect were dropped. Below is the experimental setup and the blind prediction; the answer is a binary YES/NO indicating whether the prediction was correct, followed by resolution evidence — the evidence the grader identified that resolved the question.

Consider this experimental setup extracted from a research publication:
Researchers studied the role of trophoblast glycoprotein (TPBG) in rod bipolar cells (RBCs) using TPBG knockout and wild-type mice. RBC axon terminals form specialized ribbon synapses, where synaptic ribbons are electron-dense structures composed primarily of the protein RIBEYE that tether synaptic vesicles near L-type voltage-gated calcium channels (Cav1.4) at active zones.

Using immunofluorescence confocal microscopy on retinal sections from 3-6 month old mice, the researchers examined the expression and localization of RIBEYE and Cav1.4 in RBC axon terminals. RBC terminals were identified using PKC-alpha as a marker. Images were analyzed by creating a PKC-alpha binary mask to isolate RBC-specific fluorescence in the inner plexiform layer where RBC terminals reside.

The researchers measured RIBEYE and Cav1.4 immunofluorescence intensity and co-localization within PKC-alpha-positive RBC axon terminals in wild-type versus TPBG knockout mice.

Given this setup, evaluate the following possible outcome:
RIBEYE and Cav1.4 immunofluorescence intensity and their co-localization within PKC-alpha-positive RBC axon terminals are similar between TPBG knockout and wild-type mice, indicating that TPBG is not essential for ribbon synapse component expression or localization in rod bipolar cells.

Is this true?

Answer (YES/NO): YES